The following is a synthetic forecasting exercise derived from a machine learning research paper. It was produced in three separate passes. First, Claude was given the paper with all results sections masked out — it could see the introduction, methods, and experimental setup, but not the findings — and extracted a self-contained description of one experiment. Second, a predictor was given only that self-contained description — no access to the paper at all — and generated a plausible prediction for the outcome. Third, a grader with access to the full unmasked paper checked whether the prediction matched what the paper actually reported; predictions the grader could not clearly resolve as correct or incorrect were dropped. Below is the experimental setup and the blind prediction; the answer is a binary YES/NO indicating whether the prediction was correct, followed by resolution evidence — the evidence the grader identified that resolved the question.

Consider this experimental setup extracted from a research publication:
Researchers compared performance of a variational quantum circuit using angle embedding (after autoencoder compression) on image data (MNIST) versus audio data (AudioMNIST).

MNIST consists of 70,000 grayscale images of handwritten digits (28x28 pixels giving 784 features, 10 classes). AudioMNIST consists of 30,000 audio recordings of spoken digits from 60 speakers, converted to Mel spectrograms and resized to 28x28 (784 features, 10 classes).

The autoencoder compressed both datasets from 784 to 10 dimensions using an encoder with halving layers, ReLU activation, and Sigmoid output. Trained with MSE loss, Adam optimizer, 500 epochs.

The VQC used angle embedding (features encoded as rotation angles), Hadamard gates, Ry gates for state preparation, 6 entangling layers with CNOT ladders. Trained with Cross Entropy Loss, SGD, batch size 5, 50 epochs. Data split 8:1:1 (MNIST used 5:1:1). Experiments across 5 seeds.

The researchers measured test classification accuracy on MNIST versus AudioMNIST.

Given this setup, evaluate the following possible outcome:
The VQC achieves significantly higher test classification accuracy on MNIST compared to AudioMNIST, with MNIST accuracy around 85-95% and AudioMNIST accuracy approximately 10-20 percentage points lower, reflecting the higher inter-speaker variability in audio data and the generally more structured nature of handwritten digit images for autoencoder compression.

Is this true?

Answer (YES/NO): NO